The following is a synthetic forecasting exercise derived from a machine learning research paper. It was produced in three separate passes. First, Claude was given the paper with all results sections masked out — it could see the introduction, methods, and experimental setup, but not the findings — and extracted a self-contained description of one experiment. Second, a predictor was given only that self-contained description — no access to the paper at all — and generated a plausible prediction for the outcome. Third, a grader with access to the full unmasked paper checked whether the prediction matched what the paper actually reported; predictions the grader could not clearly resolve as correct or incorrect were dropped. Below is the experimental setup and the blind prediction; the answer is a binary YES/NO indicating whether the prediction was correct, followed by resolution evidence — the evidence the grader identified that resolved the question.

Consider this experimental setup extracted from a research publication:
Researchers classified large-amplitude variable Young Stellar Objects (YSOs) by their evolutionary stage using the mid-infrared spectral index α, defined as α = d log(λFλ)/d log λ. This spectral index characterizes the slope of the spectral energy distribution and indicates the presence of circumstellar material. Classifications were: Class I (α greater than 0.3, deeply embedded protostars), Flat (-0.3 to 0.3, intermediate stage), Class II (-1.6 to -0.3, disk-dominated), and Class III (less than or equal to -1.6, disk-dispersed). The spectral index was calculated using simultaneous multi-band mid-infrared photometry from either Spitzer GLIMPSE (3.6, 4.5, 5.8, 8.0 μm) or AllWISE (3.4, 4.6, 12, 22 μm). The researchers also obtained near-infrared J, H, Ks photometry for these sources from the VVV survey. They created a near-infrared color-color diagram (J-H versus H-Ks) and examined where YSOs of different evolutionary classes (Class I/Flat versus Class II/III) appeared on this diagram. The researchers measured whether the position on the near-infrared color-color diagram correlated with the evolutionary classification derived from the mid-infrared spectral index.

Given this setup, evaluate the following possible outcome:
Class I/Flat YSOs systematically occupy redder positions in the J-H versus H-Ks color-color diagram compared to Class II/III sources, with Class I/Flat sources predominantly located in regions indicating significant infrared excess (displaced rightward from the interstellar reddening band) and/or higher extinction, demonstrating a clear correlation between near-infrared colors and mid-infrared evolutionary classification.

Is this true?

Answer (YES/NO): YES